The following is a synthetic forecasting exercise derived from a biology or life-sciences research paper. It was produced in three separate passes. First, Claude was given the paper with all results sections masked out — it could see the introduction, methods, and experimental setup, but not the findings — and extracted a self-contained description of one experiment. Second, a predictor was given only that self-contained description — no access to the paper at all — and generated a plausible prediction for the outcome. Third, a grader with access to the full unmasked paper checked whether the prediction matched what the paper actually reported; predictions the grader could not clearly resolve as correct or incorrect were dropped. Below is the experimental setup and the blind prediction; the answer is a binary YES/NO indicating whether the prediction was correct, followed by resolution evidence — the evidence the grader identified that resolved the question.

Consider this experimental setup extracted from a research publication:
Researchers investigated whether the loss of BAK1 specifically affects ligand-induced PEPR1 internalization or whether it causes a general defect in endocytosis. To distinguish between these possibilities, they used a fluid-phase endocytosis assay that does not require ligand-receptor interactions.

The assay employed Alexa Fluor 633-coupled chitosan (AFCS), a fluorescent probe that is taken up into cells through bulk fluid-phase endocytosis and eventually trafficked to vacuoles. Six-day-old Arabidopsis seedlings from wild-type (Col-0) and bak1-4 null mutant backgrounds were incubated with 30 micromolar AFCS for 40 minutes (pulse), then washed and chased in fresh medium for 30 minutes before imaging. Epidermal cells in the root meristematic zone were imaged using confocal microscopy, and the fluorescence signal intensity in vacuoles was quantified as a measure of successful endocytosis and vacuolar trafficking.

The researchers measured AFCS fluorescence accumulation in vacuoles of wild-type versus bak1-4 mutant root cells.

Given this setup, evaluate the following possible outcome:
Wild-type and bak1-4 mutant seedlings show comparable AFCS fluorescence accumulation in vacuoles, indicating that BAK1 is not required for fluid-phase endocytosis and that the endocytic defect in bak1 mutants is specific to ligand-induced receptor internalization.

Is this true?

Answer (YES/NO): YES